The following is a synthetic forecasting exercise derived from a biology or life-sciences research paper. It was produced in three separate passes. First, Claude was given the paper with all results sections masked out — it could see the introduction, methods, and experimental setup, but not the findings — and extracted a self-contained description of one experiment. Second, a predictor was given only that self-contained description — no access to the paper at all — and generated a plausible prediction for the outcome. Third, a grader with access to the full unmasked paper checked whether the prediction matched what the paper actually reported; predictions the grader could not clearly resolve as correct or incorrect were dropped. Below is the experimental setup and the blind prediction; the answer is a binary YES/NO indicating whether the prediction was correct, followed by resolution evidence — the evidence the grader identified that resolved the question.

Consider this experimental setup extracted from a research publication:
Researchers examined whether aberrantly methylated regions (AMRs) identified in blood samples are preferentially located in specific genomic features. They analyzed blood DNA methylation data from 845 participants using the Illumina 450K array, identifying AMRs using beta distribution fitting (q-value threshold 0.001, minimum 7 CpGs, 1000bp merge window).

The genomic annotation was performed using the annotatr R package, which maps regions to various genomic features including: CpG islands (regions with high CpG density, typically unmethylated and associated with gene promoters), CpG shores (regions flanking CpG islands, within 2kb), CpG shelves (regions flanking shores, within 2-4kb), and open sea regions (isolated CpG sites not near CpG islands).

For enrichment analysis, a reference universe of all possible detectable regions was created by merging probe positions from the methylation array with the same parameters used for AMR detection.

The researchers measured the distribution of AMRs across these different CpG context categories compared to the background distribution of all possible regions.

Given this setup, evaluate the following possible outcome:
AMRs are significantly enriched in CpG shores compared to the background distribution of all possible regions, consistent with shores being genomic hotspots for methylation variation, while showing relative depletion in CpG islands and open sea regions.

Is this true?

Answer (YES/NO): NO